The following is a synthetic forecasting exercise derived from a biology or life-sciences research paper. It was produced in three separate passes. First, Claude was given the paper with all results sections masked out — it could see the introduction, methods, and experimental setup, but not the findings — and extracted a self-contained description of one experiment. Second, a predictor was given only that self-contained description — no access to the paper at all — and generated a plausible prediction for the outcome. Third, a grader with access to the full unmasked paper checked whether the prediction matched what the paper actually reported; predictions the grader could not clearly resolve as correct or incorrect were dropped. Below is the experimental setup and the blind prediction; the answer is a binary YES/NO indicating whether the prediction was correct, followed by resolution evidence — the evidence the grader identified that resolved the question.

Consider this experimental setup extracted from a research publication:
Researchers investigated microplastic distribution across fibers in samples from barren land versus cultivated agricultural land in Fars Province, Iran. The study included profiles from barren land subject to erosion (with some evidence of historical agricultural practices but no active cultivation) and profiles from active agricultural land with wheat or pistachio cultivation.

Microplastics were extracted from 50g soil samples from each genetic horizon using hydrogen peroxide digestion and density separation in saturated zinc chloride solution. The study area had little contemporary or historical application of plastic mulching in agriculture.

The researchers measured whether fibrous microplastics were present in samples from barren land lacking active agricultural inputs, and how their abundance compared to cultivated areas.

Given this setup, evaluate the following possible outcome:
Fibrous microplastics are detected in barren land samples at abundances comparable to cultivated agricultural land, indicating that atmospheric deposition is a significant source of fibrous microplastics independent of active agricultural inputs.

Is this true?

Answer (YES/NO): YES